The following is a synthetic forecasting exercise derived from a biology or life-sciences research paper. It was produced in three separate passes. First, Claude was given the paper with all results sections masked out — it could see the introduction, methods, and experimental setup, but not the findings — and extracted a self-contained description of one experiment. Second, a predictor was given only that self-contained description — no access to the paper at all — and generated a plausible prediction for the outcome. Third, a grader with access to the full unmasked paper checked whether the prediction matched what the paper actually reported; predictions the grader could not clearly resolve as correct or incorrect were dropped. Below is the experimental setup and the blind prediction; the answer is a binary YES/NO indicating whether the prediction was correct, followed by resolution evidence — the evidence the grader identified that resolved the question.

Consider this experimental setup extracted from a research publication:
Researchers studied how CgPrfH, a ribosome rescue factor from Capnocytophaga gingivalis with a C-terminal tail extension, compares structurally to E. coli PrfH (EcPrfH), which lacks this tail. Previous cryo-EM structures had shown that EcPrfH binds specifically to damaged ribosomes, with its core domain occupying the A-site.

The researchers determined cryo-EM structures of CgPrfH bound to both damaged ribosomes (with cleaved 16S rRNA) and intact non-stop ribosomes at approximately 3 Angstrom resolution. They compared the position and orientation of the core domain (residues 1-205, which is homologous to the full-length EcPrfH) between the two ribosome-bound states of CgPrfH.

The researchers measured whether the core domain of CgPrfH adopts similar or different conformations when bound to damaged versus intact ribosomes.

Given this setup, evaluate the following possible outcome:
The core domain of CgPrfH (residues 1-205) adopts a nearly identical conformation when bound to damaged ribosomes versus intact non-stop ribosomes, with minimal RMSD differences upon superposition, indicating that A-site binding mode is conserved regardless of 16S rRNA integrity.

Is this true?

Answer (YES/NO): NO